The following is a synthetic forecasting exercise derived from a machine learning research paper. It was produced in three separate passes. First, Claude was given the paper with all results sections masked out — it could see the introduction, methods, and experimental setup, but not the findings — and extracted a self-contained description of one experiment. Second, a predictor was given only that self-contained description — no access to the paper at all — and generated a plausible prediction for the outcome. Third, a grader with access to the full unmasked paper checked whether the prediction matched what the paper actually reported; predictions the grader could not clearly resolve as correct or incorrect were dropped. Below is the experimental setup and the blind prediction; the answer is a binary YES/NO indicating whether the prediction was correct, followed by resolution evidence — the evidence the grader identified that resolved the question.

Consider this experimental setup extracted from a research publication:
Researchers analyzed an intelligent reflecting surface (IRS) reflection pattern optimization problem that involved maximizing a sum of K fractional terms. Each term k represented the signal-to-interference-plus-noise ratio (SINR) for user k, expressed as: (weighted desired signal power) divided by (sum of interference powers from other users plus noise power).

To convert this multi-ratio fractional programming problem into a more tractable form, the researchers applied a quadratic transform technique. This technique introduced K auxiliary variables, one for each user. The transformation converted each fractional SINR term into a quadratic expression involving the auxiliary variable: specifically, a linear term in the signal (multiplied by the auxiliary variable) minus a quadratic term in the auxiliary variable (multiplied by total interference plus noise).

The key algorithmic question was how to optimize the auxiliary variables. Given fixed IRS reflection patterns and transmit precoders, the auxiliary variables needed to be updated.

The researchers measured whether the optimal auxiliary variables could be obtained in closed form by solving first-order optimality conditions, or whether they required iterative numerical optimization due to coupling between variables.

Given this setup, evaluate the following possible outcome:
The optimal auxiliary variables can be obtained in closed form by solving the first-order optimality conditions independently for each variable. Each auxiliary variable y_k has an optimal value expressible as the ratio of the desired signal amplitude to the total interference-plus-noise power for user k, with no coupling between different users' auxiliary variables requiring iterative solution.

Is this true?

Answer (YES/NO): YES